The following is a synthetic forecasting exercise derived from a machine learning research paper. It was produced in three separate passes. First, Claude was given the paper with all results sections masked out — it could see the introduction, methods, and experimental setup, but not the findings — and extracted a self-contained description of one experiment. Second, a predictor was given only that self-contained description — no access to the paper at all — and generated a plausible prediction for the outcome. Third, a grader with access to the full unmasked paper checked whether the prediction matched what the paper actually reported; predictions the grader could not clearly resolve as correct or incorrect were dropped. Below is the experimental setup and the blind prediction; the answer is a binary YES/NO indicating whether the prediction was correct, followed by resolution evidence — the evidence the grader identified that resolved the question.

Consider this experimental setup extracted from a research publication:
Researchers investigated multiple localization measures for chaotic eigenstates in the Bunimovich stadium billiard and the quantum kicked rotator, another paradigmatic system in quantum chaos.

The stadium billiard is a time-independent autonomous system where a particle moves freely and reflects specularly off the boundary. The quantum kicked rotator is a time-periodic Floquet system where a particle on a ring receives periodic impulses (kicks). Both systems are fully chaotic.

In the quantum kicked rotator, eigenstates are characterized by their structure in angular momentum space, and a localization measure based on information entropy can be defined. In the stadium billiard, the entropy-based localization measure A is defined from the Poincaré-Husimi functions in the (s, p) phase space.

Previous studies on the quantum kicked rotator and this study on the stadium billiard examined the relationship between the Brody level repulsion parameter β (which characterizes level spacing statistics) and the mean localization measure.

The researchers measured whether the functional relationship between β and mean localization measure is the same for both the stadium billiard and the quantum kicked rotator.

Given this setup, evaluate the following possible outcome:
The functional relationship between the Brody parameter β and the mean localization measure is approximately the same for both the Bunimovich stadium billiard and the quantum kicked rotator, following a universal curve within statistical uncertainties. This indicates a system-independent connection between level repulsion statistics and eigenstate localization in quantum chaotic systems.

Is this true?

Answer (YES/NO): YES